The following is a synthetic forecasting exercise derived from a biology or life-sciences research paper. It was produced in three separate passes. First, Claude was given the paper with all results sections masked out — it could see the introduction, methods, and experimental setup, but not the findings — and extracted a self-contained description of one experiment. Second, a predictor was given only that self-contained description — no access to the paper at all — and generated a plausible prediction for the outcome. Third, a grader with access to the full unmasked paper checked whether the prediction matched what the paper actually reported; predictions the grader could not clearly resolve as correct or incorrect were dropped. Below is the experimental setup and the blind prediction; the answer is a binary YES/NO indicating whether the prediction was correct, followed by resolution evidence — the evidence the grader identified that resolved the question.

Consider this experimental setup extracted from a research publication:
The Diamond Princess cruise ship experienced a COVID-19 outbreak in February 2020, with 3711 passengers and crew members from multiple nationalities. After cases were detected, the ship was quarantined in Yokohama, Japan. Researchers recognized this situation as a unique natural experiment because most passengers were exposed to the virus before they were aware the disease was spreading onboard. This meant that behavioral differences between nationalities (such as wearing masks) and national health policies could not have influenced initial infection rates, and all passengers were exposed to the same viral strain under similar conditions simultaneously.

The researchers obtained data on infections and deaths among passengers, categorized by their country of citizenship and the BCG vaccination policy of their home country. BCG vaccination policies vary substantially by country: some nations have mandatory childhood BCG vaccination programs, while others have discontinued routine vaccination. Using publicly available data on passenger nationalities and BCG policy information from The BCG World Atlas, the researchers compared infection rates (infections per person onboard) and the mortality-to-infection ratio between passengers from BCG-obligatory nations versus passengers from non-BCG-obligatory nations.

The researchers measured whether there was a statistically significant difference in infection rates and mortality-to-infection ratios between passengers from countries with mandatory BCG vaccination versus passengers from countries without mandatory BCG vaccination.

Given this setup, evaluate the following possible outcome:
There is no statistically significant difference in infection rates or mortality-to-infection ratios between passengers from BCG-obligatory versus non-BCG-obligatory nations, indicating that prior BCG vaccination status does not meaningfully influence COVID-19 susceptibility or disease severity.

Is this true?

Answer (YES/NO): YES